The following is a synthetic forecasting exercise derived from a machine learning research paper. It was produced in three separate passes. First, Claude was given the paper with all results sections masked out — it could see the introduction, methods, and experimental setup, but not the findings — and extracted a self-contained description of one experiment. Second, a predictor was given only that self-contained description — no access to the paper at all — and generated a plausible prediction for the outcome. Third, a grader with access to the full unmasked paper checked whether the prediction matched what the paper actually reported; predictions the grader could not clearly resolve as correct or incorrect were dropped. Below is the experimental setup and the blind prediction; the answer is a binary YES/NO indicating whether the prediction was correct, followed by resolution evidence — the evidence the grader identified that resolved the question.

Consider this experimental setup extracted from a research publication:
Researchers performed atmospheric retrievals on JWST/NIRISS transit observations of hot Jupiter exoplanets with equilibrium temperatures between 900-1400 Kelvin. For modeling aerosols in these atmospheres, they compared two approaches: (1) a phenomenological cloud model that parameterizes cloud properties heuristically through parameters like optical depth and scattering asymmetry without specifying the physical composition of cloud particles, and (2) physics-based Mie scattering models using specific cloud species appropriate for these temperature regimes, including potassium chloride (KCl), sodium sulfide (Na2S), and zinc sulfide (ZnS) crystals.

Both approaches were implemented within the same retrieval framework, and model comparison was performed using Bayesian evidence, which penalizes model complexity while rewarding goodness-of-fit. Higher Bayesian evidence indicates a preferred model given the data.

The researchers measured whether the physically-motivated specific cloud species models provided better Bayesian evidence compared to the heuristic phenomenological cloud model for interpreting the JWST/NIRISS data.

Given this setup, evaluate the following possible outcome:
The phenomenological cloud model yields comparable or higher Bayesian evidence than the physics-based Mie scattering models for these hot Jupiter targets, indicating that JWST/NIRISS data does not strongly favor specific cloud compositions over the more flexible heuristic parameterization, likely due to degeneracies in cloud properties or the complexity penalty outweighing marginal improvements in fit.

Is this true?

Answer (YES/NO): YES